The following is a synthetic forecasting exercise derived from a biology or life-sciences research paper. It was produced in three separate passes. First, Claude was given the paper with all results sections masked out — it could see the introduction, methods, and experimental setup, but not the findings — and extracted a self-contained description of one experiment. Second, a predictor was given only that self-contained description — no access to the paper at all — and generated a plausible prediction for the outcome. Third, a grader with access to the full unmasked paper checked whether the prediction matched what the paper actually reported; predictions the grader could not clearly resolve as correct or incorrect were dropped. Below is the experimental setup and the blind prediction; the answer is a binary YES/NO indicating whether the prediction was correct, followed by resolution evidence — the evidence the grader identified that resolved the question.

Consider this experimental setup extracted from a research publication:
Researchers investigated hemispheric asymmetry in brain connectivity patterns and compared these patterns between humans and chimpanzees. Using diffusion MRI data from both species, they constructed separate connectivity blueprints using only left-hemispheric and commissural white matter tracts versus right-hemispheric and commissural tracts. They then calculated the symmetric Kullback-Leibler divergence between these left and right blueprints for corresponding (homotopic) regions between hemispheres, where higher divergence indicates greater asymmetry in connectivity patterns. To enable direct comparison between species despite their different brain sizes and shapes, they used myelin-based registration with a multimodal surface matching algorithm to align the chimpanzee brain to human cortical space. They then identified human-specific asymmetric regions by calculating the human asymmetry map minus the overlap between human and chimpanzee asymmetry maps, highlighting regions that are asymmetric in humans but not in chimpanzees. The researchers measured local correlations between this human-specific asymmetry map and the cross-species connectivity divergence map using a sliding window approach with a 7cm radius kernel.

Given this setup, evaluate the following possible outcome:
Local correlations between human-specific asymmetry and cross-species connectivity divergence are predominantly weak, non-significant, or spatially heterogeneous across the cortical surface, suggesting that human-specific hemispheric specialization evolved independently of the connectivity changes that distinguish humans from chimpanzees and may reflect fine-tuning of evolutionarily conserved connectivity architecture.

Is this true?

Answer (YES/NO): NO